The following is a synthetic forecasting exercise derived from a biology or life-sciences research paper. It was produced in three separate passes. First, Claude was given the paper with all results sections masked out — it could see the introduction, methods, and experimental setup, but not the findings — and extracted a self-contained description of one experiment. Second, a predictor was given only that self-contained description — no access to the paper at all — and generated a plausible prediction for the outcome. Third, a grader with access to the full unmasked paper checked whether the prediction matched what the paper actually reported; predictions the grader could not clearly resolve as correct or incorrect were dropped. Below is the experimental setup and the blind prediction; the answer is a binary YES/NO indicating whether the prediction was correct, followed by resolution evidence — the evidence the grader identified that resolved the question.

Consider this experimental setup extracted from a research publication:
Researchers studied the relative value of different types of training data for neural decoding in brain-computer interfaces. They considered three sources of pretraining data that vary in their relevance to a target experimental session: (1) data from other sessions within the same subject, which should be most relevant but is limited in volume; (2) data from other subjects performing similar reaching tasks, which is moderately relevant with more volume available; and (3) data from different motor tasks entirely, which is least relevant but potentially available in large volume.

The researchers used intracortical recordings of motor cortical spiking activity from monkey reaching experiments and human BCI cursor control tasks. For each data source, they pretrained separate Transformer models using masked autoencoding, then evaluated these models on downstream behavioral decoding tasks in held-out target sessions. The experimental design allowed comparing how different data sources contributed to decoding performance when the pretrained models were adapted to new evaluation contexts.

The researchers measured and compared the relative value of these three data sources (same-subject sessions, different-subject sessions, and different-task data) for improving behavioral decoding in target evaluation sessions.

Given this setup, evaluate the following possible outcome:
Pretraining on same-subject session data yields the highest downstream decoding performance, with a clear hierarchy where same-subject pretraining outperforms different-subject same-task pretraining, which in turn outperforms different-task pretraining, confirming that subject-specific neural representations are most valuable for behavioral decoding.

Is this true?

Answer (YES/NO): NO